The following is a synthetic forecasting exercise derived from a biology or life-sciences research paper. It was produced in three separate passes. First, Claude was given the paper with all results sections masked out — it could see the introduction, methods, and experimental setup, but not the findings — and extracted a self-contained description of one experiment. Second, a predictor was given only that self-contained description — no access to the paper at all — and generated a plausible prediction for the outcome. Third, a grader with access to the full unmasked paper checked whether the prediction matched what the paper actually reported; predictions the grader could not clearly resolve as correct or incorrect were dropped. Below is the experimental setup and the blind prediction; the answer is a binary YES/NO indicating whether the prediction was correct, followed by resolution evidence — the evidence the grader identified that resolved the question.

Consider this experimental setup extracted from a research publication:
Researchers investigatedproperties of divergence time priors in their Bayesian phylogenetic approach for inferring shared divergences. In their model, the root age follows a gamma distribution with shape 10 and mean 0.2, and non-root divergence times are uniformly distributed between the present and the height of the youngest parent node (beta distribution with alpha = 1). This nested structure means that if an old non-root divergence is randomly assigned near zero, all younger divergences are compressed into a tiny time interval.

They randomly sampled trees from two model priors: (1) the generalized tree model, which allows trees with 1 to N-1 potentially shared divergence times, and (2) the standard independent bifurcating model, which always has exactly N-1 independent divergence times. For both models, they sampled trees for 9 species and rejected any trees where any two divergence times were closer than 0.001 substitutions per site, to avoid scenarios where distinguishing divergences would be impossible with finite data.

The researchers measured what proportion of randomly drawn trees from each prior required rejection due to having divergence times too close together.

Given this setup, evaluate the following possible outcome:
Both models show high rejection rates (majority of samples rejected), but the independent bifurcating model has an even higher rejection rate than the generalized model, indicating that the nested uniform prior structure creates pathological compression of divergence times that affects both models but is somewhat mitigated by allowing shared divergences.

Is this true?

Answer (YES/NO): NO